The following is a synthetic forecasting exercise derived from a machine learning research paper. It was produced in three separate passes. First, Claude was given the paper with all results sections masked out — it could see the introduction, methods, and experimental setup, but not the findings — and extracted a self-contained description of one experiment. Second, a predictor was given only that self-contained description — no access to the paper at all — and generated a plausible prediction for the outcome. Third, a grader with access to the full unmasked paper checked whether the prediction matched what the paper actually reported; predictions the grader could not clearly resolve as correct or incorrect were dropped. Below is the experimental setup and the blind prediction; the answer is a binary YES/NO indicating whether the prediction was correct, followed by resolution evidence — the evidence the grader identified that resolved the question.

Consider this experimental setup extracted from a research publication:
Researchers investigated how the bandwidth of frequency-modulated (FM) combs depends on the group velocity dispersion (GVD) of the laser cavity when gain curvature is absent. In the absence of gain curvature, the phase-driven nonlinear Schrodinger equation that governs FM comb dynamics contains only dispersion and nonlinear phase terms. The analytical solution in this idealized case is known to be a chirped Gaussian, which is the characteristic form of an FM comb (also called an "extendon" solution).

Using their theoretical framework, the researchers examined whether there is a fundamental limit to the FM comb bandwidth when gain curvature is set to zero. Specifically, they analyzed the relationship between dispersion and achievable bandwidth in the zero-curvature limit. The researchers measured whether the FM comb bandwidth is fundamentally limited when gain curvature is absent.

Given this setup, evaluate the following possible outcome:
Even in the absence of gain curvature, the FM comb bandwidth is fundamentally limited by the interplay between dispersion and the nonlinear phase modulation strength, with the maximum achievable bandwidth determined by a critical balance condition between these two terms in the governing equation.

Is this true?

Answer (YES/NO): NO